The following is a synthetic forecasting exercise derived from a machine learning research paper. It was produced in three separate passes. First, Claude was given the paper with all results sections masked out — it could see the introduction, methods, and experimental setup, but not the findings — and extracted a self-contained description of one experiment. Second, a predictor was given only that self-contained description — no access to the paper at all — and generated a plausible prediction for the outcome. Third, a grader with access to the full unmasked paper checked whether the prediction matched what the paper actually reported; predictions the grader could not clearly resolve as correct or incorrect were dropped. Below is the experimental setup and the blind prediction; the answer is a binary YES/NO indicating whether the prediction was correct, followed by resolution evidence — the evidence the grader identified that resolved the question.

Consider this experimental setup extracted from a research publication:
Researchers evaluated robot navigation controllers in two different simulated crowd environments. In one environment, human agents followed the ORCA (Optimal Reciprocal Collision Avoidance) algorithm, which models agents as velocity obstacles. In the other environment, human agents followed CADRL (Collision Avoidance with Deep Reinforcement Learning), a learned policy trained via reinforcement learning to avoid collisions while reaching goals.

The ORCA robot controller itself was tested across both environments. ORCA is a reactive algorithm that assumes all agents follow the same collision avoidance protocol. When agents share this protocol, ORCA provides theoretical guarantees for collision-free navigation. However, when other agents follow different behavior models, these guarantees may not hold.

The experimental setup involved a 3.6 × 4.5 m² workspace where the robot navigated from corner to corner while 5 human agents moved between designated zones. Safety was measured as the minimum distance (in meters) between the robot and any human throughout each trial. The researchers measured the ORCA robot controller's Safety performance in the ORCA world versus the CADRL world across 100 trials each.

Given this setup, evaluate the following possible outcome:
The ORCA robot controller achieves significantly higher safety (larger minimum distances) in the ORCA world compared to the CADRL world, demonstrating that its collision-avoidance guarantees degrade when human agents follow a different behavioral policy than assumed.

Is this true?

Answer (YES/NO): NO